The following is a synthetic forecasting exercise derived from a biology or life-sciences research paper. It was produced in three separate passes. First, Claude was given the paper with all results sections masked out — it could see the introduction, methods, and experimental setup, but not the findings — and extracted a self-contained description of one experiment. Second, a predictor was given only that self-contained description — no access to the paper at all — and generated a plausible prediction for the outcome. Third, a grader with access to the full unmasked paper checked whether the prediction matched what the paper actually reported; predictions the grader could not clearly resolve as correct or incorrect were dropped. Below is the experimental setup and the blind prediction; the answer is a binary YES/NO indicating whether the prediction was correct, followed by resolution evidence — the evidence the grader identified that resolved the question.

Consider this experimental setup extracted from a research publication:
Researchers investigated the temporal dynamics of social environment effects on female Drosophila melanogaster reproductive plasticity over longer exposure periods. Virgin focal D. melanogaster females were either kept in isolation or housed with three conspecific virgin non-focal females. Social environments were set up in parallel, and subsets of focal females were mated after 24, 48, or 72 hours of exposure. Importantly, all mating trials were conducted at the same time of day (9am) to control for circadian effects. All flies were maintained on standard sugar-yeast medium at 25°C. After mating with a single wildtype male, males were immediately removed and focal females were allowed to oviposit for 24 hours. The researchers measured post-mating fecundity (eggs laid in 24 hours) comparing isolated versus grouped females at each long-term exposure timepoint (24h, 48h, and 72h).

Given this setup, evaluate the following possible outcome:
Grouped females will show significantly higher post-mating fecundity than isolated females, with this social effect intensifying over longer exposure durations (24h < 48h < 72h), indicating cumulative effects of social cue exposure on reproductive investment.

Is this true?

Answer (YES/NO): NO